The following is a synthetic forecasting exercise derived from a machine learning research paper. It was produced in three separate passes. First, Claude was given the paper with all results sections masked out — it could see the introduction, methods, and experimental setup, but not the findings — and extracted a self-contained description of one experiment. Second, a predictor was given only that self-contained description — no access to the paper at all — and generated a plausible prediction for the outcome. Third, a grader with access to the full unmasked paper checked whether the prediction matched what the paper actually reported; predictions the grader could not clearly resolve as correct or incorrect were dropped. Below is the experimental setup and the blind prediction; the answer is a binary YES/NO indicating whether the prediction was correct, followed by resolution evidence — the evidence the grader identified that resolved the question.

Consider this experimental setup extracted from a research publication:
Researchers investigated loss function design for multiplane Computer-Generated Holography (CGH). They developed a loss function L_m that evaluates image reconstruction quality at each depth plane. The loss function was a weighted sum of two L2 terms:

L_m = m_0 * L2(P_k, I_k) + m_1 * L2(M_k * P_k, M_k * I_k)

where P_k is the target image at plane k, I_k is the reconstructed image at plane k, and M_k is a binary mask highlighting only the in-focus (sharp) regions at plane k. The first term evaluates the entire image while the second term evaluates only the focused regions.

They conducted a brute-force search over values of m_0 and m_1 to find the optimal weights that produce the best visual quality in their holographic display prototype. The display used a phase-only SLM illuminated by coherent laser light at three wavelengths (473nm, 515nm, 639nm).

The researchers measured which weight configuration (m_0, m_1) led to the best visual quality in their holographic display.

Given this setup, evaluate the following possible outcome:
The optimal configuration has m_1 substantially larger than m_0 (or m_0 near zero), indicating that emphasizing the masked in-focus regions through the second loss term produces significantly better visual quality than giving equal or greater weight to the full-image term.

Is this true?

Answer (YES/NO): NO